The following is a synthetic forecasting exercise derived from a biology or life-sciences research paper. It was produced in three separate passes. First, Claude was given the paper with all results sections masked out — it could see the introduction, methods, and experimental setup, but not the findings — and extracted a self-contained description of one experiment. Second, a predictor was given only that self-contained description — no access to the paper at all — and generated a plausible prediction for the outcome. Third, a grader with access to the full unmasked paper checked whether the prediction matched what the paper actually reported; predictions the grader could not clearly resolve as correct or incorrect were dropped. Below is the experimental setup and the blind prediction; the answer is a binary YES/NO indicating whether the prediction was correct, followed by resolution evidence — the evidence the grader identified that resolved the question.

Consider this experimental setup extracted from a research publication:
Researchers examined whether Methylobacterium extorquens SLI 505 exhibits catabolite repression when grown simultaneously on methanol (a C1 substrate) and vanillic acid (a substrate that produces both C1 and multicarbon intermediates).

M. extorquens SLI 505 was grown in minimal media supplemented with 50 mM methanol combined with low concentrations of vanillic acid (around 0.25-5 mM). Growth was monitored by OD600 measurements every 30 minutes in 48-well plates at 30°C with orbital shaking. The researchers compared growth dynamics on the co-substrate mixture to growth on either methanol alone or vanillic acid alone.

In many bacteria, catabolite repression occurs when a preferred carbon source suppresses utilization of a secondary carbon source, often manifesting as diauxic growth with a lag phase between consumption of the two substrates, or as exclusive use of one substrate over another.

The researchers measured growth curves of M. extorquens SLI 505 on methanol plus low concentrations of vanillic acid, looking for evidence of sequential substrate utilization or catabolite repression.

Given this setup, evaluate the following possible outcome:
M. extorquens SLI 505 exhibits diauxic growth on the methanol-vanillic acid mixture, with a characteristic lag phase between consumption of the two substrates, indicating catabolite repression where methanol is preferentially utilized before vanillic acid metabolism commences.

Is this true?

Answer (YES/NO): YES